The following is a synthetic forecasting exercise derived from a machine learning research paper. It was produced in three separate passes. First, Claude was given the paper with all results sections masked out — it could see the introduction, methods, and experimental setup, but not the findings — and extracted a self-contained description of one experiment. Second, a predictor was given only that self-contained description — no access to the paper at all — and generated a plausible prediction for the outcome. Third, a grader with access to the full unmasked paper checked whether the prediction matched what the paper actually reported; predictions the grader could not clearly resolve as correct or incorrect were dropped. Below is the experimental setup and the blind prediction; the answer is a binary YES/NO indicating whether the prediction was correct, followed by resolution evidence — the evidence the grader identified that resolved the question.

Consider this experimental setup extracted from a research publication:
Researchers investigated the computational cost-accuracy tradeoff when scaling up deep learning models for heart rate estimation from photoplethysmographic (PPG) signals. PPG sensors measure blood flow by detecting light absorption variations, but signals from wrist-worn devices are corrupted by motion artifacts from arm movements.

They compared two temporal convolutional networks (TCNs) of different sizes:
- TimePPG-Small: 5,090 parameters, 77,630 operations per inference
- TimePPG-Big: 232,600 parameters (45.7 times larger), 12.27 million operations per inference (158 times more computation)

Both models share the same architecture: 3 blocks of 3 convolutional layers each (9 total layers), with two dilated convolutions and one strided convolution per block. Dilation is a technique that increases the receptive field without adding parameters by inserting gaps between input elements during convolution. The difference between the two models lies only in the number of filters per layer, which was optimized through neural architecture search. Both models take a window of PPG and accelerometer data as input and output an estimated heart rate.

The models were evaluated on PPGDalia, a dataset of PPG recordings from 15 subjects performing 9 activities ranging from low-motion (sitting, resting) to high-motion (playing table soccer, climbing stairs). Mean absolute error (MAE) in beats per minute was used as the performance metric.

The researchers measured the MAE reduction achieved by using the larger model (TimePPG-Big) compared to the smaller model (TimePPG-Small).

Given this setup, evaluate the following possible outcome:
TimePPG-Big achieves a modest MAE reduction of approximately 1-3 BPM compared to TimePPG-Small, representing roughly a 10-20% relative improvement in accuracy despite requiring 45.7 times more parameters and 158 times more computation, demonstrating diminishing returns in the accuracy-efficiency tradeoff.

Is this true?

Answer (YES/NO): NO